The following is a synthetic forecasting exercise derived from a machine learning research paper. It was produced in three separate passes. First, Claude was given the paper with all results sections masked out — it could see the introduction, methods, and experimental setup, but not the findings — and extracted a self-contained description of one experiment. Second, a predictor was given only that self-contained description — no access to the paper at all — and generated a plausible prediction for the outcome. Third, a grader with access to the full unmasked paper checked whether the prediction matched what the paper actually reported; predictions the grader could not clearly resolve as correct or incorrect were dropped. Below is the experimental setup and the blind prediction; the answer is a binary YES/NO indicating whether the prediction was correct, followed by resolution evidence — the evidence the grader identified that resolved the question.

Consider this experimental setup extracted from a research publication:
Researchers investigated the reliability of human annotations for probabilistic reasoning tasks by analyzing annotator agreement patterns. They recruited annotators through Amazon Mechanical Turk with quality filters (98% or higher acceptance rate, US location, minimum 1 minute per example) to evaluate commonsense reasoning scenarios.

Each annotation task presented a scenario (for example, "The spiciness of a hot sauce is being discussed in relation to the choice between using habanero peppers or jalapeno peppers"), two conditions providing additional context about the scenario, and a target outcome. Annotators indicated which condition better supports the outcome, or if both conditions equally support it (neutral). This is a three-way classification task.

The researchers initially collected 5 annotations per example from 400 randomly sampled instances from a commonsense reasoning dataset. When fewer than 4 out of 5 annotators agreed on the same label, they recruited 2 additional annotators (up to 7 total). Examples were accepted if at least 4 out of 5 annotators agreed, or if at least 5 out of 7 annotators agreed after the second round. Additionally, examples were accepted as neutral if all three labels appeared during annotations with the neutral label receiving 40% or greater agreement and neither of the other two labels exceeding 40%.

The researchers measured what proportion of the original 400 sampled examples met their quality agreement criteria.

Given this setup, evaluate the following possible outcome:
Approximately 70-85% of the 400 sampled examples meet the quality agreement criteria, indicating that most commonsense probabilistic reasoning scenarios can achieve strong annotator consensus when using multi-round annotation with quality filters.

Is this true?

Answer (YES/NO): NO